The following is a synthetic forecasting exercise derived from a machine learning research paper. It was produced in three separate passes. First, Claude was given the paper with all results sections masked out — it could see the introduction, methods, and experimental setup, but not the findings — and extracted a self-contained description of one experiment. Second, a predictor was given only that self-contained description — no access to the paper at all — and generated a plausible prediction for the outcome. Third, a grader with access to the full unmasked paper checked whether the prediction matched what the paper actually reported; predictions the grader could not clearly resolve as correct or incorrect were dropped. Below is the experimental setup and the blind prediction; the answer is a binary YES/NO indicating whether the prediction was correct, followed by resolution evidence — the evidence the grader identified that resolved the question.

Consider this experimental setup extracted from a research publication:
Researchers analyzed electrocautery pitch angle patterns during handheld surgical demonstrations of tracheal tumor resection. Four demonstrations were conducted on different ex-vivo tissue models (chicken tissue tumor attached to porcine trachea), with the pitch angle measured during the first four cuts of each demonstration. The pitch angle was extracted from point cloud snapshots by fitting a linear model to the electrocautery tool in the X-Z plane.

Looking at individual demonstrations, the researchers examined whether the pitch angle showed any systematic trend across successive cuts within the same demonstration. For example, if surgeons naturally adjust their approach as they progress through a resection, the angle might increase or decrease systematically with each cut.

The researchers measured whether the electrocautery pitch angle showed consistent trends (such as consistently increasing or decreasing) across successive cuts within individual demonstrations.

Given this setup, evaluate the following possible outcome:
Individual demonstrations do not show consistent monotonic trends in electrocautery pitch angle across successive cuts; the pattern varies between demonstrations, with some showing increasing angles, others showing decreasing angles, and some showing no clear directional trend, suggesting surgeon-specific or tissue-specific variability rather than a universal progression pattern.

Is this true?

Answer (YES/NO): NO